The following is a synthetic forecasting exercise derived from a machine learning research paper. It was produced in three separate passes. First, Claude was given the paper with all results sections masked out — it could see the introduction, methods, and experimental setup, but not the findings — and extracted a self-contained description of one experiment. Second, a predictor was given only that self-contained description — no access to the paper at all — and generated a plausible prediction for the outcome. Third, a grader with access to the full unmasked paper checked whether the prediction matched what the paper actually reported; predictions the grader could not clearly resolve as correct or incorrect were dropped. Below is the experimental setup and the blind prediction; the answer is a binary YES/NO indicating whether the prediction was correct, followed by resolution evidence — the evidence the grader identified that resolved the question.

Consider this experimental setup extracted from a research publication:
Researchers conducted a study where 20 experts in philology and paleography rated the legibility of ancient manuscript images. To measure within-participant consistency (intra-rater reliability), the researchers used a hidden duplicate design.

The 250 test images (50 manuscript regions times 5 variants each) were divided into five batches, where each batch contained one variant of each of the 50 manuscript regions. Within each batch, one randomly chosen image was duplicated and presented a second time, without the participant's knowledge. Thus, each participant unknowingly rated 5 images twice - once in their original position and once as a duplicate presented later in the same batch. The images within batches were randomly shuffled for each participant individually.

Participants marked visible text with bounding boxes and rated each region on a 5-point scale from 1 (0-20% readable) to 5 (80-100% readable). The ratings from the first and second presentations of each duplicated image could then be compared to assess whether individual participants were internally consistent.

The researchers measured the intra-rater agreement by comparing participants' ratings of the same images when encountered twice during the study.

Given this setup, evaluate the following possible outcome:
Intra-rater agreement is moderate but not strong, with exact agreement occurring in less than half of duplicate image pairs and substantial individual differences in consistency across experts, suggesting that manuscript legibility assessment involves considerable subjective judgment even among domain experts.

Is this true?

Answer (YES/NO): NO